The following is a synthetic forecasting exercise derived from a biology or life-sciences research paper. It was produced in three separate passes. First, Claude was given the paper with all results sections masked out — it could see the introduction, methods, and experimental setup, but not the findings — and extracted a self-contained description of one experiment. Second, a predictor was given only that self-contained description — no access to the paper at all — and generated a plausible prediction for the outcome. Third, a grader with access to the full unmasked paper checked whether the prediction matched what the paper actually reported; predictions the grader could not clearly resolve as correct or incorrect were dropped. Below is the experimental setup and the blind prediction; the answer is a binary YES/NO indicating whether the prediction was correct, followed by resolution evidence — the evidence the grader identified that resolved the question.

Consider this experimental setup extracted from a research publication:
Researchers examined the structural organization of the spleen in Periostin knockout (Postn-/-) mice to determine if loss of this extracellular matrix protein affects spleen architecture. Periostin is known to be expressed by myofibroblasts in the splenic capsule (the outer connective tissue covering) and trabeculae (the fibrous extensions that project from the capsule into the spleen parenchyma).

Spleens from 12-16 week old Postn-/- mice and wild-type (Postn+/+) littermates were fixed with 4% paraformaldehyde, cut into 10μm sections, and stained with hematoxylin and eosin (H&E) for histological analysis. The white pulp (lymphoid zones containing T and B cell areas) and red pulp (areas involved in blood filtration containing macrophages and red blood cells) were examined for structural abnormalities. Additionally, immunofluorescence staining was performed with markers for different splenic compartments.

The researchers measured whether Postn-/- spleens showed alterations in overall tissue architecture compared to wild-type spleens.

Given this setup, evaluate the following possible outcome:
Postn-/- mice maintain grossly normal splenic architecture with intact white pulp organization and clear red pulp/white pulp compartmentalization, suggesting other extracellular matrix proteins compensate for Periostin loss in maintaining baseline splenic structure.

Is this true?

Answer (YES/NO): NO